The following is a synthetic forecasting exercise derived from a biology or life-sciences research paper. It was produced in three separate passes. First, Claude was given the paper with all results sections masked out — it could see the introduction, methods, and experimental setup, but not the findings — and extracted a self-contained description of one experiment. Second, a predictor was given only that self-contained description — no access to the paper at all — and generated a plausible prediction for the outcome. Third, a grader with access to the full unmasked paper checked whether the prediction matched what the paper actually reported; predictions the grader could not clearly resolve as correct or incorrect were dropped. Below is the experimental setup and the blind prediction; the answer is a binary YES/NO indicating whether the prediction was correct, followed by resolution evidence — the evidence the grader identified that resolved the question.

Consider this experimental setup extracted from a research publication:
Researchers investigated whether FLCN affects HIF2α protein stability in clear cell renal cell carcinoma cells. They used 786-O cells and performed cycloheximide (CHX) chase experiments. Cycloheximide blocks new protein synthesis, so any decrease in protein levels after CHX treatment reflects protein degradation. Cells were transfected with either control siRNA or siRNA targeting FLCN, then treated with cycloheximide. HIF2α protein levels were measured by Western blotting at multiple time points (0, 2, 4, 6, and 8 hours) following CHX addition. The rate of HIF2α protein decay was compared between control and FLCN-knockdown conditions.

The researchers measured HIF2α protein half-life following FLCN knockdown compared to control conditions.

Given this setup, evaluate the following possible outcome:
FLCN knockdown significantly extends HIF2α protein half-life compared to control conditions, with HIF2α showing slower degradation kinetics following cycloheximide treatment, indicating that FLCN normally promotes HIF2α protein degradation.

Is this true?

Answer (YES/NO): YES